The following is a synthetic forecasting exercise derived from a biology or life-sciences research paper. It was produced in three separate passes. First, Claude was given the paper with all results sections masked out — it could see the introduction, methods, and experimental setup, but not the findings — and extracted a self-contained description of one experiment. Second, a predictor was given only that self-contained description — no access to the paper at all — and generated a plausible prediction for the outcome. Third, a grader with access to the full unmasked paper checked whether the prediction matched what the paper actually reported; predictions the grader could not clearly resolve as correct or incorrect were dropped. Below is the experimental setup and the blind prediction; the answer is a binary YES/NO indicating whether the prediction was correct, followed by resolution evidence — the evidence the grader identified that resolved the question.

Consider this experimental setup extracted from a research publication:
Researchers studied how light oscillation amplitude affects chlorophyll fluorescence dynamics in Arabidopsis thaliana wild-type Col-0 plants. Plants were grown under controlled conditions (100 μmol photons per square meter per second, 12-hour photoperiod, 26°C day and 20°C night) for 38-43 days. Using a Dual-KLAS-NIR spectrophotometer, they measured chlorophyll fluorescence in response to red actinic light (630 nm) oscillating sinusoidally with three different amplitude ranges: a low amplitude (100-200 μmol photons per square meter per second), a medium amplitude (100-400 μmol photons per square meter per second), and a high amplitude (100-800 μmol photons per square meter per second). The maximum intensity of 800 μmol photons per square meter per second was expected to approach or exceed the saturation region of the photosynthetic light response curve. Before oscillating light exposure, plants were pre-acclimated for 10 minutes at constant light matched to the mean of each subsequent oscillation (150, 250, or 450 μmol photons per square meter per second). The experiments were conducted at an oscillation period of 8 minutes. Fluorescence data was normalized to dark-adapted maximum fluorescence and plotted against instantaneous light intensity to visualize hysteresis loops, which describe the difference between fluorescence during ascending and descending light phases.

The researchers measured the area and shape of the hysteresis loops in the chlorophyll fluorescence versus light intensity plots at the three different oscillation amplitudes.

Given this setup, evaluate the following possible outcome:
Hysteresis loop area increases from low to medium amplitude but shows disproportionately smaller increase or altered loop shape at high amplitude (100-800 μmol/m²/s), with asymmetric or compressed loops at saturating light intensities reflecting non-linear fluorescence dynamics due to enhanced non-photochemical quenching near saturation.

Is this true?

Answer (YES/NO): NO